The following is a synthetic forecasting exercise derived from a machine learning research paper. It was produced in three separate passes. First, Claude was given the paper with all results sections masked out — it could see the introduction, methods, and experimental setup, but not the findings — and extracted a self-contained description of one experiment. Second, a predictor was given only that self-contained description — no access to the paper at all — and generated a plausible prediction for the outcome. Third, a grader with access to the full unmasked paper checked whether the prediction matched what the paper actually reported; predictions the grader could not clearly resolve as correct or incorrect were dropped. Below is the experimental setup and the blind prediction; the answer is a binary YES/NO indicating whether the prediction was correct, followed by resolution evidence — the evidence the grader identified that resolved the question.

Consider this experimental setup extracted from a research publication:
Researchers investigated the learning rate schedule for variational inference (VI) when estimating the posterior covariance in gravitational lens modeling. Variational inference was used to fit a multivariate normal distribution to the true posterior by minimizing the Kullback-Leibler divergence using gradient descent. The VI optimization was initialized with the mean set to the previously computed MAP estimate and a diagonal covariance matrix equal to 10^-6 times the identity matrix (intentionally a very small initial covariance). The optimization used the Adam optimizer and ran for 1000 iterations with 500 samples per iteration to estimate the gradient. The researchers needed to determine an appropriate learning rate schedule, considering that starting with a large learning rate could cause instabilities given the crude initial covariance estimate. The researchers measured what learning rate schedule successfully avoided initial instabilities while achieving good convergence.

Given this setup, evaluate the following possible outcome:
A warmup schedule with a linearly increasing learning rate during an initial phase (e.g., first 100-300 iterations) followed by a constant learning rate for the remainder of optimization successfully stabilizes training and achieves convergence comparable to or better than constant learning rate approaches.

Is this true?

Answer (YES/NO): NO